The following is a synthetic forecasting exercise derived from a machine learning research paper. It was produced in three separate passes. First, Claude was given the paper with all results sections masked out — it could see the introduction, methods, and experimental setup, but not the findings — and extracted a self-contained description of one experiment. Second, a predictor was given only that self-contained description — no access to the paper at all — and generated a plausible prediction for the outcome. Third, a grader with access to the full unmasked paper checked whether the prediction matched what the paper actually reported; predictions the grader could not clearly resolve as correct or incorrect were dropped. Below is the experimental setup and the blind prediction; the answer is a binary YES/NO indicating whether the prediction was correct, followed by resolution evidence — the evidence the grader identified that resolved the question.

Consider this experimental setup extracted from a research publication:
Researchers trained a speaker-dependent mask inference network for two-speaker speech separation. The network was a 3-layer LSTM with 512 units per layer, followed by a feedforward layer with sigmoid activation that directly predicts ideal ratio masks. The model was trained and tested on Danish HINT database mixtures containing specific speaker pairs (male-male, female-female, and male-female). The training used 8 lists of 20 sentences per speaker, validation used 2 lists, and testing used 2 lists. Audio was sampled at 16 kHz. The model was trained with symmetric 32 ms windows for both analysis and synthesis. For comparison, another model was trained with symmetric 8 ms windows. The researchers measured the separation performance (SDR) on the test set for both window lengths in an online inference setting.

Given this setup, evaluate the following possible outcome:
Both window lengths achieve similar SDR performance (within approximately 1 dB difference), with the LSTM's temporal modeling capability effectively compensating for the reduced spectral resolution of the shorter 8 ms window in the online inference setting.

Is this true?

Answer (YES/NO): NO